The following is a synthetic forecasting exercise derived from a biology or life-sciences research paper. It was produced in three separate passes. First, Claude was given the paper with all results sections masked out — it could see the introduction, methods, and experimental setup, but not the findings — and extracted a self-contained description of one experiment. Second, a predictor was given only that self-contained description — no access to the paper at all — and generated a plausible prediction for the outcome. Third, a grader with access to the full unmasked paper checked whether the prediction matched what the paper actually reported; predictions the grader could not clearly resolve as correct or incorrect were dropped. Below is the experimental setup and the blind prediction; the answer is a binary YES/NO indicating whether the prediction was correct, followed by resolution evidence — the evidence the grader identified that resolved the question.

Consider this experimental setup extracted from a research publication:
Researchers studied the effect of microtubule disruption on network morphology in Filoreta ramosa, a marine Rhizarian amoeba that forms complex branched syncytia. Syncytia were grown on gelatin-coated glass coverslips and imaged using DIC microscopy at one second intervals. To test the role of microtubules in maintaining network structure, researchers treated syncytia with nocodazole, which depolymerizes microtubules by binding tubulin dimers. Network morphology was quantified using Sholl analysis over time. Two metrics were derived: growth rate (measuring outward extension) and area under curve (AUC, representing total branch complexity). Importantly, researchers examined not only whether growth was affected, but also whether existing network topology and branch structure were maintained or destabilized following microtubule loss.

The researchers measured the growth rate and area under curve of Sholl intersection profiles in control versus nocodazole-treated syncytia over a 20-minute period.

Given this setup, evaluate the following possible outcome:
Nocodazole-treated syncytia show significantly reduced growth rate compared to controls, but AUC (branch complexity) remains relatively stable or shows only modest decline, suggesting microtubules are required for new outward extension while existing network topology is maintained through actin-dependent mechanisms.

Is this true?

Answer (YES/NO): NO